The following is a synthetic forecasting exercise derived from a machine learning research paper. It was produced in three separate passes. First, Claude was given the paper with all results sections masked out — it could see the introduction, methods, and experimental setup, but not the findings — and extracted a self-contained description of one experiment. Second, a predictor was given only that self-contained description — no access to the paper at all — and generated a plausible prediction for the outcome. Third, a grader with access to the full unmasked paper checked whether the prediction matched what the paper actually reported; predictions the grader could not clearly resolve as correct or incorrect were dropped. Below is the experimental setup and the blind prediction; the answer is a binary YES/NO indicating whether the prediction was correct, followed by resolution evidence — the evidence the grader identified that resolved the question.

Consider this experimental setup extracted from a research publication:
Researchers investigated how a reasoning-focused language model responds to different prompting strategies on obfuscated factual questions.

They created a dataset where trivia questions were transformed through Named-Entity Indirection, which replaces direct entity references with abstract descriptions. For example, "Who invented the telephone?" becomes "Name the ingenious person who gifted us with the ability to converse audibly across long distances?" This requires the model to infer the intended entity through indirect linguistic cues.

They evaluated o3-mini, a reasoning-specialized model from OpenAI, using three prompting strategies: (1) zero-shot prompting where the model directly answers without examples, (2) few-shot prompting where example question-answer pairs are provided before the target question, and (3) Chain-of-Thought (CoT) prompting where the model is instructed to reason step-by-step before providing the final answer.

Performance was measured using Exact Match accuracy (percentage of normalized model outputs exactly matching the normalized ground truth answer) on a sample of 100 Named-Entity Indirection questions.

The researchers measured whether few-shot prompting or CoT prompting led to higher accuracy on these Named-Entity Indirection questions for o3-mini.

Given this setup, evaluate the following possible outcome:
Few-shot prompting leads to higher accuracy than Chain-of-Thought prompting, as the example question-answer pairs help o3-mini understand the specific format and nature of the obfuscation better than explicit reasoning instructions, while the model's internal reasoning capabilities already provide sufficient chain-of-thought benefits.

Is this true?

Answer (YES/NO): YES